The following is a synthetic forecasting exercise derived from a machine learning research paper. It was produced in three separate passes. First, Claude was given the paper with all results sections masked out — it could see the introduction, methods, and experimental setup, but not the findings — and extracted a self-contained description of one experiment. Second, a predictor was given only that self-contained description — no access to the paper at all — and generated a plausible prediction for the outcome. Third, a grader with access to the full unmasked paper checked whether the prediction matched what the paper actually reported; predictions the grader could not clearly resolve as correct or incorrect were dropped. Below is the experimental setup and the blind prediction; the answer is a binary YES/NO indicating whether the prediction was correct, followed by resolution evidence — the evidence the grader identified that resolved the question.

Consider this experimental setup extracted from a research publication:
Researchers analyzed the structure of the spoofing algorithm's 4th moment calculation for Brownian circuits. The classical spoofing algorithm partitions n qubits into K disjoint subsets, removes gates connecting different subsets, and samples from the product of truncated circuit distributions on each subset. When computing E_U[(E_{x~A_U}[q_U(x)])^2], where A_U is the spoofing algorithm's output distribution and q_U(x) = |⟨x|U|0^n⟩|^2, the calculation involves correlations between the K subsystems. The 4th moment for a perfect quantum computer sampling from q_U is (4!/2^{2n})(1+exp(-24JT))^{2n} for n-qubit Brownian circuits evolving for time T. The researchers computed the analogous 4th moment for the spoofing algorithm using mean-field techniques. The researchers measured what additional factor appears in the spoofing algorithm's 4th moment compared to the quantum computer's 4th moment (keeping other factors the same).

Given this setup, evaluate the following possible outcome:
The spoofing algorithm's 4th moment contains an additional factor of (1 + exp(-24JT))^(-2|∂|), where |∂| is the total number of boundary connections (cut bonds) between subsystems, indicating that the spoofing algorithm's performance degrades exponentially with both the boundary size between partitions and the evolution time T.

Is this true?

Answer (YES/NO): NO